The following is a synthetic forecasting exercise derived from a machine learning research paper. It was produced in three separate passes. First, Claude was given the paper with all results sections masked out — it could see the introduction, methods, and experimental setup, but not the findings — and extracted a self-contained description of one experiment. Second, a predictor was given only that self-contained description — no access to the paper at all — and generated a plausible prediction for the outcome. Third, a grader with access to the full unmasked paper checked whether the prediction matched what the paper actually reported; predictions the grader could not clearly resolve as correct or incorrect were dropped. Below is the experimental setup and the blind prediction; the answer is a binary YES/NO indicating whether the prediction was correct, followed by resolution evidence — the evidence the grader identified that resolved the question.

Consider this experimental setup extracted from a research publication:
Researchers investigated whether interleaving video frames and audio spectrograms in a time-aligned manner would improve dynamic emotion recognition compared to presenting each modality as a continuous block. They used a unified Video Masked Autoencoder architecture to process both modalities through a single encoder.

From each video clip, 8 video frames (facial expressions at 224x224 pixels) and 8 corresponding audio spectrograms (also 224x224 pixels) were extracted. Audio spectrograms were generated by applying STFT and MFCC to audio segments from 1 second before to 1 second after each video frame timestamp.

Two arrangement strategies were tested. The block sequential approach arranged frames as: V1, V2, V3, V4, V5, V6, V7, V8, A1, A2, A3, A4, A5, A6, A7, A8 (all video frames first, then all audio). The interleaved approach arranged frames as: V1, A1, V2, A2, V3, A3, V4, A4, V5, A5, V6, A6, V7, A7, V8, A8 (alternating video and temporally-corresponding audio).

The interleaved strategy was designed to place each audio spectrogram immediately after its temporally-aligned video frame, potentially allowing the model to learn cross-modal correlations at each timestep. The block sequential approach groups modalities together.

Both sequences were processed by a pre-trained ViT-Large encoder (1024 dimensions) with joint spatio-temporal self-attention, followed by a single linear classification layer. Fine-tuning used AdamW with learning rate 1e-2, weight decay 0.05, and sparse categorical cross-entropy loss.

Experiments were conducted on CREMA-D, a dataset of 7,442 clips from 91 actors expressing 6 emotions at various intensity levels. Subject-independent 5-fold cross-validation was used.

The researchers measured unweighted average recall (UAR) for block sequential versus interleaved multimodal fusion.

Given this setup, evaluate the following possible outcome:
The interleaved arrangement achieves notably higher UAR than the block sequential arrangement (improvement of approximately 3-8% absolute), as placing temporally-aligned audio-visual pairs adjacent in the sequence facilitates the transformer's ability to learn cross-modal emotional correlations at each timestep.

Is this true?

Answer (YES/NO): NO